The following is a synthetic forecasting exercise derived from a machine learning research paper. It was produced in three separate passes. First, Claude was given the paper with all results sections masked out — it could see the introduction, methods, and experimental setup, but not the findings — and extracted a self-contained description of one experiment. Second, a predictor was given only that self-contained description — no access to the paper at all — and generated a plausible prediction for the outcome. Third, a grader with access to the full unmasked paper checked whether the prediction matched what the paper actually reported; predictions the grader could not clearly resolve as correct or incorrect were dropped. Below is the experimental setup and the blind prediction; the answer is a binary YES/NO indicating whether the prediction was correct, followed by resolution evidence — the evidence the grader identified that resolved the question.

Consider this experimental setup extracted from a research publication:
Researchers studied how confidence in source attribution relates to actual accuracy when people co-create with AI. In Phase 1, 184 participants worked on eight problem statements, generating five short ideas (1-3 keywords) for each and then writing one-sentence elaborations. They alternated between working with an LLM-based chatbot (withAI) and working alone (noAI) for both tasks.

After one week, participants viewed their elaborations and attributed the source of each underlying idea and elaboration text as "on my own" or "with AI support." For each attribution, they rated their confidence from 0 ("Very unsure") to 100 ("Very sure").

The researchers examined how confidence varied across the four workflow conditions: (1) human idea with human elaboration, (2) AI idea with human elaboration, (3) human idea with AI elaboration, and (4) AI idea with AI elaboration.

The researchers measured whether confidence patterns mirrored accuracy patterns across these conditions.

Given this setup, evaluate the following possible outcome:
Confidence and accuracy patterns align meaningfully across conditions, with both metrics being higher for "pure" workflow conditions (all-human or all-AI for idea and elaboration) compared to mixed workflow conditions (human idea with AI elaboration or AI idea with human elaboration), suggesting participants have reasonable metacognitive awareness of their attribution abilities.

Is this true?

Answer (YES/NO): NO